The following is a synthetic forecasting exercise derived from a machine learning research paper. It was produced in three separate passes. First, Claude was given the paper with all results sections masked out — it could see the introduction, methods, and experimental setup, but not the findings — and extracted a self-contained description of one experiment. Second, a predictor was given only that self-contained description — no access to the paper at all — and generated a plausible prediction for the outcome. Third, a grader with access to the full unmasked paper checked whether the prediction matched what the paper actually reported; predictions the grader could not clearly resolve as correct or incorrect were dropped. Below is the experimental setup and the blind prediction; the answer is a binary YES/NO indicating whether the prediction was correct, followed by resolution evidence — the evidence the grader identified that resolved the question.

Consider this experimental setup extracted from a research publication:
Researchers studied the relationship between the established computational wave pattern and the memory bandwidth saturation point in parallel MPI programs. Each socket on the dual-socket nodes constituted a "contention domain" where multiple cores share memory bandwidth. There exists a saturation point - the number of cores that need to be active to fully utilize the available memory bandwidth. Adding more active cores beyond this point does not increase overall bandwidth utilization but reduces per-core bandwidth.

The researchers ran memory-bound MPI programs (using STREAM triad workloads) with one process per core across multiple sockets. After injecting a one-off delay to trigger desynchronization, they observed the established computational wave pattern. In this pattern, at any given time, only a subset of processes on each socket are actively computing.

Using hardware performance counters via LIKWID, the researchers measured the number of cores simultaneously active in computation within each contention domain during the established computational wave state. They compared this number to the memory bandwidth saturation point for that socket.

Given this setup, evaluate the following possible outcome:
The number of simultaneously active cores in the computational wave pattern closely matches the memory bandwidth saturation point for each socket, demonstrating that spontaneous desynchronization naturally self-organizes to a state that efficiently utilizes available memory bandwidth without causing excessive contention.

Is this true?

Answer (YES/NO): YES